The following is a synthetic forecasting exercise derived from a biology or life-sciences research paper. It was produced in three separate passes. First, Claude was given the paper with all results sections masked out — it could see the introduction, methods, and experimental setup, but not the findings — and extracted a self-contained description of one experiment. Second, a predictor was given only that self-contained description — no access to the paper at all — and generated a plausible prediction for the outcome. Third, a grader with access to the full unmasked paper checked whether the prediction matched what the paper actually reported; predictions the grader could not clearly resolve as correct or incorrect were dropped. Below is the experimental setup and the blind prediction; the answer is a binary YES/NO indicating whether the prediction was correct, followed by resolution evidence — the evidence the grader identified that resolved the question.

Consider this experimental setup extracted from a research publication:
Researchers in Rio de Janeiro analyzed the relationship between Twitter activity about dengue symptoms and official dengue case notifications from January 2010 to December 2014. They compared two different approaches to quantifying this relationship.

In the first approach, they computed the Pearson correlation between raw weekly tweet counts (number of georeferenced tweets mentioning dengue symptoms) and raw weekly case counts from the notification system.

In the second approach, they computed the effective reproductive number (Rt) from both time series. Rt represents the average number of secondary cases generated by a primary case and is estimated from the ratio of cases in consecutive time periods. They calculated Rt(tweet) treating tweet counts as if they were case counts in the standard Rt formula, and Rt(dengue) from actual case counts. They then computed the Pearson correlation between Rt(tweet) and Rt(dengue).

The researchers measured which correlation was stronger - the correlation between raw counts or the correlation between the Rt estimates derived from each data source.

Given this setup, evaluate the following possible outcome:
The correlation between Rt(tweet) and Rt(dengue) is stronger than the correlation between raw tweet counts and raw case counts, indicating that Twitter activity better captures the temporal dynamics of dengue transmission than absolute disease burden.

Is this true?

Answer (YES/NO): NO